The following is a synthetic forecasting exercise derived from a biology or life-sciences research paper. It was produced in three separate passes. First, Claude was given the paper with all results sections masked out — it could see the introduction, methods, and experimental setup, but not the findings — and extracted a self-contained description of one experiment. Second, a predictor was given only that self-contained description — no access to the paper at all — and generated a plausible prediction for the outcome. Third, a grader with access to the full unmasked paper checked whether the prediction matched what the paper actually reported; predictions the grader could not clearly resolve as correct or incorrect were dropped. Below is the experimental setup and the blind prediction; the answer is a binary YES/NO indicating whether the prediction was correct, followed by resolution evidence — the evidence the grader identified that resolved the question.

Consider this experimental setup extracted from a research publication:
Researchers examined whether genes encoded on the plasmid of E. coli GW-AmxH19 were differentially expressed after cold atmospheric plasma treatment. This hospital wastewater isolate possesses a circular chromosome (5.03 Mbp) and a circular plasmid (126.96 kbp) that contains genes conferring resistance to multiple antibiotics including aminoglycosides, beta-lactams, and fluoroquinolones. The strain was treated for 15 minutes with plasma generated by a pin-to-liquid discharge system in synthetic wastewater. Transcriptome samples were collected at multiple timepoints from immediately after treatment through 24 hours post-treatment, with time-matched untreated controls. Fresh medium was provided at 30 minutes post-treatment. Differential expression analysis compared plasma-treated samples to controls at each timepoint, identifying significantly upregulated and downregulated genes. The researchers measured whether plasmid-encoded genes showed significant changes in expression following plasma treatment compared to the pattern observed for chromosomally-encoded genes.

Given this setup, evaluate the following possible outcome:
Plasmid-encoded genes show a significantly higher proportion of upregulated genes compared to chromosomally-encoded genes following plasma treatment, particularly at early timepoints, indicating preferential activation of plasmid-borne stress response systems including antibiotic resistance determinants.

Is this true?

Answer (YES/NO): NO